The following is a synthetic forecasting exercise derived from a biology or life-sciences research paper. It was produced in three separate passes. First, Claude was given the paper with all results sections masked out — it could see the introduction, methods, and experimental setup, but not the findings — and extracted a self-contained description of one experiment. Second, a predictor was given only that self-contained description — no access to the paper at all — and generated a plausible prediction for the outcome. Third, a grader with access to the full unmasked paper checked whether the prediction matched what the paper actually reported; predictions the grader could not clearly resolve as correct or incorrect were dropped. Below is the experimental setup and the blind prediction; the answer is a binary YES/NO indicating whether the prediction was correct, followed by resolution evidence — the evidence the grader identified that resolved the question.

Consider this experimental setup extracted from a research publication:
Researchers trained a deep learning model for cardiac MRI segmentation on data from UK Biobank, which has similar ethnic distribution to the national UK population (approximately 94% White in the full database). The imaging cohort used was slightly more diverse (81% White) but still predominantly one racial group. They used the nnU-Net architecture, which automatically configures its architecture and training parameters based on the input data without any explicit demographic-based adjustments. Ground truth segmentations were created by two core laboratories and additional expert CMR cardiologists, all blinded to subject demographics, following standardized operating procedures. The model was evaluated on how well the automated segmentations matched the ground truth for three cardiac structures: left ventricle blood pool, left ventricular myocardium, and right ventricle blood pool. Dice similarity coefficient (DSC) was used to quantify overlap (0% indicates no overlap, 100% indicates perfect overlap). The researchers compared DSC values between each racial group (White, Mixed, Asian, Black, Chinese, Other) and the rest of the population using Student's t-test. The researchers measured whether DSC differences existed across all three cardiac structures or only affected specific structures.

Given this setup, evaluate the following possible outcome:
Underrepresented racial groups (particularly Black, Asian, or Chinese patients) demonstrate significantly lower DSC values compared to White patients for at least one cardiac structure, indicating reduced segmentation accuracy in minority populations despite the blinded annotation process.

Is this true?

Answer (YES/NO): YES